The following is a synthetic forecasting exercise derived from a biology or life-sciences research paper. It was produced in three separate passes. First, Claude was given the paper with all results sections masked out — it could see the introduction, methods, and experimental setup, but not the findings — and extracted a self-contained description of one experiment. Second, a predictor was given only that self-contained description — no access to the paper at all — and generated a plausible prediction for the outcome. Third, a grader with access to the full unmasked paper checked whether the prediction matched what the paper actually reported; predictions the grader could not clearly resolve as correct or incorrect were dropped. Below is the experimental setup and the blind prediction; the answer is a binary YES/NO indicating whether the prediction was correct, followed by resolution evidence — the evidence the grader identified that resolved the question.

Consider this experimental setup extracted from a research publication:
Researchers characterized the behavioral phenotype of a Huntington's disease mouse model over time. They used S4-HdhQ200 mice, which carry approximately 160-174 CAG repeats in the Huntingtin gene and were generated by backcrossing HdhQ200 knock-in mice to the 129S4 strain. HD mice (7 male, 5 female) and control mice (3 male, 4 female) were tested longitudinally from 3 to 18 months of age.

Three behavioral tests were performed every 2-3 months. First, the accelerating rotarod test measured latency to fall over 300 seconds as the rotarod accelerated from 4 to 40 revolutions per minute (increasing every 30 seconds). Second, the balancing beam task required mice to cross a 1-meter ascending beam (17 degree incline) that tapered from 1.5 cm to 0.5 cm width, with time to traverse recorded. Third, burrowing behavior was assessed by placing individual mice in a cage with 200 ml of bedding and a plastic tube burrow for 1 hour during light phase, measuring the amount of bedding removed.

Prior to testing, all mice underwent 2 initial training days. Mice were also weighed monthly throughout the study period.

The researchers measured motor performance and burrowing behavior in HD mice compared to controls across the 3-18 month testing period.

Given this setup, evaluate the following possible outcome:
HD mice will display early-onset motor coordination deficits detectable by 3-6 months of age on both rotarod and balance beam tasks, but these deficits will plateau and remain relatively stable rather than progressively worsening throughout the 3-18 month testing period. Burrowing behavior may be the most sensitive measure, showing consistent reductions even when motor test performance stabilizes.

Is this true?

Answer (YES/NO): NO